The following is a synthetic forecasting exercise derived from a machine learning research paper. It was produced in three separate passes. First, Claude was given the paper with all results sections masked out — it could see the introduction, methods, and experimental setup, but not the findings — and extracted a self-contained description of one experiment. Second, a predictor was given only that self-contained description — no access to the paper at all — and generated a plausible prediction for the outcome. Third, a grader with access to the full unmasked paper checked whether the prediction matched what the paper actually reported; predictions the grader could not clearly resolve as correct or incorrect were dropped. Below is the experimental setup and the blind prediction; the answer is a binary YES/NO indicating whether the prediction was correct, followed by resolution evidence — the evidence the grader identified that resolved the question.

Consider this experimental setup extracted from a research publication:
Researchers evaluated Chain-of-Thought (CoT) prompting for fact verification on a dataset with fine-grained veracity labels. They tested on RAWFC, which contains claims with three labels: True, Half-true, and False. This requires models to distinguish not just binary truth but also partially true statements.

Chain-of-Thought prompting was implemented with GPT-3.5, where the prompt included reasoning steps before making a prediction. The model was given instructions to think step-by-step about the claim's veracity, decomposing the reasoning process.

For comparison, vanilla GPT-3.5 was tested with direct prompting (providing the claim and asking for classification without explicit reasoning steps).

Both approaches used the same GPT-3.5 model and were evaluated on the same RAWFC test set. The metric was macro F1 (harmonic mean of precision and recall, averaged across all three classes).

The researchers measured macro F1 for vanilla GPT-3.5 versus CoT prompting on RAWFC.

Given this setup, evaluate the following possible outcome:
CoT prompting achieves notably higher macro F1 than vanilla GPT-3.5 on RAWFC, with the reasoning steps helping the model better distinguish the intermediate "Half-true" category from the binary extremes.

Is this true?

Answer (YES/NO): NO